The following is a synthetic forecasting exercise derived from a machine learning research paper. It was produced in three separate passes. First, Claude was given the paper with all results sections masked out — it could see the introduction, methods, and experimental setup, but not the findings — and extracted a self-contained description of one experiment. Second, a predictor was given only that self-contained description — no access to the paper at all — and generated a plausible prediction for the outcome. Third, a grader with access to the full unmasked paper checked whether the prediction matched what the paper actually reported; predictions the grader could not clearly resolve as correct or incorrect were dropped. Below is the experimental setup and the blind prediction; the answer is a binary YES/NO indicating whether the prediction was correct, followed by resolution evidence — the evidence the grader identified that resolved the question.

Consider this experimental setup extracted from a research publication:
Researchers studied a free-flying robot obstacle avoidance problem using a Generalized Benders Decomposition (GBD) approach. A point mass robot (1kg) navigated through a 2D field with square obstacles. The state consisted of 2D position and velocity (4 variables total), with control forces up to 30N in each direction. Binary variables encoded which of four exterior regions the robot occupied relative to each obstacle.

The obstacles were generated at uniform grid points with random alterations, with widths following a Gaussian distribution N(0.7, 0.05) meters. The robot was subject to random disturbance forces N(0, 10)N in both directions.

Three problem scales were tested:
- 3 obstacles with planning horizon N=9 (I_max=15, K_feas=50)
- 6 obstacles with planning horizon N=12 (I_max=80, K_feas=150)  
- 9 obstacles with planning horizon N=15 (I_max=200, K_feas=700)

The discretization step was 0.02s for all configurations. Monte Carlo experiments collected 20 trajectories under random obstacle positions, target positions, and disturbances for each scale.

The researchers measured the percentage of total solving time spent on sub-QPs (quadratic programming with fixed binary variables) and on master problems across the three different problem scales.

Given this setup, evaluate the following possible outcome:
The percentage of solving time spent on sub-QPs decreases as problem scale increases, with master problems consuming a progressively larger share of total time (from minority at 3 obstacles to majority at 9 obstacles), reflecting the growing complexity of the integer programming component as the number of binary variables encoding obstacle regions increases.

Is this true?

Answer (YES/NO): NO